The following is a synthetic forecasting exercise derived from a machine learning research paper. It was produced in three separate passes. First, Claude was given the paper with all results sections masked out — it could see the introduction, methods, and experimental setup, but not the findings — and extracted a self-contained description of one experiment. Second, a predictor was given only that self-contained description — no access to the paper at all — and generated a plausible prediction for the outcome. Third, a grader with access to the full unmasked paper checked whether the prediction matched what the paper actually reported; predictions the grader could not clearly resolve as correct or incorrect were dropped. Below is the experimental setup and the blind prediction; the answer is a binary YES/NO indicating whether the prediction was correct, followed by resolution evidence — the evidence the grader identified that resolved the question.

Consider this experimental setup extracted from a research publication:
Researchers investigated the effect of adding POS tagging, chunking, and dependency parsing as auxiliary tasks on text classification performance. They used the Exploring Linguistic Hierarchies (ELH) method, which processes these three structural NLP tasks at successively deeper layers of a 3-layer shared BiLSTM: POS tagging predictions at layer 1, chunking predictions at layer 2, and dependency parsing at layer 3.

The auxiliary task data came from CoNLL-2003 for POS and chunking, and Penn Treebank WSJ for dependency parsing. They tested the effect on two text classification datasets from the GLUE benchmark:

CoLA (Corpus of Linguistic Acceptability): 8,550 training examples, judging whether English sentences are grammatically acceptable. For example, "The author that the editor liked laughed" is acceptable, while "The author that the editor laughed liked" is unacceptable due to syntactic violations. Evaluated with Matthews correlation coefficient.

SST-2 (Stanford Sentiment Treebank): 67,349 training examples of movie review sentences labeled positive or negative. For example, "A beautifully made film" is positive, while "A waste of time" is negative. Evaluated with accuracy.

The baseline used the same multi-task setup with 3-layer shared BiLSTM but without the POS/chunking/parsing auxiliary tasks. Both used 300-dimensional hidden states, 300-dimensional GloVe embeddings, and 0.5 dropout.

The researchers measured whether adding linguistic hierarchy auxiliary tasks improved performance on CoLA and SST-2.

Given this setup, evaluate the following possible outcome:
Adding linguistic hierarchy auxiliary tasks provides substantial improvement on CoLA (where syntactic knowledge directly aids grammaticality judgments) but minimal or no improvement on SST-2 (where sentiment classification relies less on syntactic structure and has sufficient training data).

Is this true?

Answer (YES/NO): NO